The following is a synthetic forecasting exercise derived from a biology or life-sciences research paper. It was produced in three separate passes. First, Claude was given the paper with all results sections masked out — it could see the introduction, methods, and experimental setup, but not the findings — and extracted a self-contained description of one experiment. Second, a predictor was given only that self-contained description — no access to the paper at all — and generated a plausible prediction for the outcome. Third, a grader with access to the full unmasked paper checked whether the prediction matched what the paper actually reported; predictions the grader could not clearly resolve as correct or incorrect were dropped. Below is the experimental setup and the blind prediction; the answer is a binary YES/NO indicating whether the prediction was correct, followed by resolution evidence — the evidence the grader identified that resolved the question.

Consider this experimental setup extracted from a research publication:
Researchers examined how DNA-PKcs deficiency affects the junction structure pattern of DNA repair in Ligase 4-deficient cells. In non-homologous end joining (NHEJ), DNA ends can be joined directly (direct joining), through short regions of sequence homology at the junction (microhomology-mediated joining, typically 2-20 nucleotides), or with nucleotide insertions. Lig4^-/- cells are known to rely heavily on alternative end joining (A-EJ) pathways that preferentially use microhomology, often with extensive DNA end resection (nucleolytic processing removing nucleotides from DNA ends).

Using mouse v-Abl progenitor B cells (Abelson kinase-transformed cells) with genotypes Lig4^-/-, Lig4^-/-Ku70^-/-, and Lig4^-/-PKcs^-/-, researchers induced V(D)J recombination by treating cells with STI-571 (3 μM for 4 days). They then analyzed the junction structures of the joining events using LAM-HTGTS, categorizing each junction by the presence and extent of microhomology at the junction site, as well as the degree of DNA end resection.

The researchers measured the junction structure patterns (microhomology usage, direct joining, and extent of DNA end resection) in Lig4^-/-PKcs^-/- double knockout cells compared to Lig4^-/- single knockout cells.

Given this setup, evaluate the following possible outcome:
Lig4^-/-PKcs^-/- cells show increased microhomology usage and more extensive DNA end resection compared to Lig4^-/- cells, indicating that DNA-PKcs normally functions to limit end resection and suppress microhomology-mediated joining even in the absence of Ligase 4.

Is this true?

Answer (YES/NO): NO